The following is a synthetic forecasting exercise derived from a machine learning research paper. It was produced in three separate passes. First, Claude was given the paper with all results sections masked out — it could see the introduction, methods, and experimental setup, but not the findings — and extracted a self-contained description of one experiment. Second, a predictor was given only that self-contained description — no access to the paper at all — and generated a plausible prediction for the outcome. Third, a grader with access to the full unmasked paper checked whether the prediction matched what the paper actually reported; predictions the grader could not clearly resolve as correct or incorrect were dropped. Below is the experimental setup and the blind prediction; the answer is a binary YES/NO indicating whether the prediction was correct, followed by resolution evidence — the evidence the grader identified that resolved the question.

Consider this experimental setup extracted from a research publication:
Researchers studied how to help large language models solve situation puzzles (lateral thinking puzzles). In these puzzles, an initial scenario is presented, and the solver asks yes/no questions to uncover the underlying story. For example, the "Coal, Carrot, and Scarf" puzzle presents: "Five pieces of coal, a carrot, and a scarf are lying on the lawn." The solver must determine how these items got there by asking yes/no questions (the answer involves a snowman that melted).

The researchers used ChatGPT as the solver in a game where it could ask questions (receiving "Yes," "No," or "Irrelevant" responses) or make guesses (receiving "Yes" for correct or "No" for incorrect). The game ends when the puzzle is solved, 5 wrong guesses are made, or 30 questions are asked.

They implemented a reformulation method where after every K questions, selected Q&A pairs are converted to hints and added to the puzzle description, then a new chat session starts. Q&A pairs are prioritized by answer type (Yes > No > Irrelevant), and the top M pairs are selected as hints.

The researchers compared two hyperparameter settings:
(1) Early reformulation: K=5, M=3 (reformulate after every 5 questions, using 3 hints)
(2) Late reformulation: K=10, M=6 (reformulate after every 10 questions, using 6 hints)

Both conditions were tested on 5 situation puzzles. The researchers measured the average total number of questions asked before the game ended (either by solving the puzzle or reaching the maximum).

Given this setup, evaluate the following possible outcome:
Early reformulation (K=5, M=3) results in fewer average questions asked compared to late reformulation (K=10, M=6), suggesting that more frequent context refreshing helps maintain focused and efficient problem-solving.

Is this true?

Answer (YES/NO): YES